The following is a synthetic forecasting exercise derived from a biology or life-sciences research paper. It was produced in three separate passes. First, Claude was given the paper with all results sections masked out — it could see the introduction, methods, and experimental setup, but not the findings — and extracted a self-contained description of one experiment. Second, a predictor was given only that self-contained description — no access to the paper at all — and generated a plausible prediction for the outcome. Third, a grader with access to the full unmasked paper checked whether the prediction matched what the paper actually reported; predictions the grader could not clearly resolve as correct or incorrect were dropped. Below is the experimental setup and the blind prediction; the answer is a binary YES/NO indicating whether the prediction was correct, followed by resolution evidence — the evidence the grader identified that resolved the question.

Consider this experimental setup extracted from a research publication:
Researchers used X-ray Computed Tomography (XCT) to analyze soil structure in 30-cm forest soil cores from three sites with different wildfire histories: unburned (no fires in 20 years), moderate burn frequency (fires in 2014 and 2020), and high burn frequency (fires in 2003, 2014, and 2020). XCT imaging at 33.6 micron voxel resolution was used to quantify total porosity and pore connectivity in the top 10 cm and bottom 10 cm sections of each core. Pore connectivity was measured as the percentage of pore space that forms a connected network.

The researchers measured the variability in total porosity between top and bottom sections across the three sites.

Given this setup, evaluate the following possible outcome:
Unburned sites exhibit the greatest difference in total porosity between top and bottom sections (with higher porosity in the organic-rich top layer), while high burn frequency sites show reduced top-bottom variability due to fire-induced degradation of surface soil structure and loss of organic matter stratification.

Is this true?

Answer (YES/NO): NO